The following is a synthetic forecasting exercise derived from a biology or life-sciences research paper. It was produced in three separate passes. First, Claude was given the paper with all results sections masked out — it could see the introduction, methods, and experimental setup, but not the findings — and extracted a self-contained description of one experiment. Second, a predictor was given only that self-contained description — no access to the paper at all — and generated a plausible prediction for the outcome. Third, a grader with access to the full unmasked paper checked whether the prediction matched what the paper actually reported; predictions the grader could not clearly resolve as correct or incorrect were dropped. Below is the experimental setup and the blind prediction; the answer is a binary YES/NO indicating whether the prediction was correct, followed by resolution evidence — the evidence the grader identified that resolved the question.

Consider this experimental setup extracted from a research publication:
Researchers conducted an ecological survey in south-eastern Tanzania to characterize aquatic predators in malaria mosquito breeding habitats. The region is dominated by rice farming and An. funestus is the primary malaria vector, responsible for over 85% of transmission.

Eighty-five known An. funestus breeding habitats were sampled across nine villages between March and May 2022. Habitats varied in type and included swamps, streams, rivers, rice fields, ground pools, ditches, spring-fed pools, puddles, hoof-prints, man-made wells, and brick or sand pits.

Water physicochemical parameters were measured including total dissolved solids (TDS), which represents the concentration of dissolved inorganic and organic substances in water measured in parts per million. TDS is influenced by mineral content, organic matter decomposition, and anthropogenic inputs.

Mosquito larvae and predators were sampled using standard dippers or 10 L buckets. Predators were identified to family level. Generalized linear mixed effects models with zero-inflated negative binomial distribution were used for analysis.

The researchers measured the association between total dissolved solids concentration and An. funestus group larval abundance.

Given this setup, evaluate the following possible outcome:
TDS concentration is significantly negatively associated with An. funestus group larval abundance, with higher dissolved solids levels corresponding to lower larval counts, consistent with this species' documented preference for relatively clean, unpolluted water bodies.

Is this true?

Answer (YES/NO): NO